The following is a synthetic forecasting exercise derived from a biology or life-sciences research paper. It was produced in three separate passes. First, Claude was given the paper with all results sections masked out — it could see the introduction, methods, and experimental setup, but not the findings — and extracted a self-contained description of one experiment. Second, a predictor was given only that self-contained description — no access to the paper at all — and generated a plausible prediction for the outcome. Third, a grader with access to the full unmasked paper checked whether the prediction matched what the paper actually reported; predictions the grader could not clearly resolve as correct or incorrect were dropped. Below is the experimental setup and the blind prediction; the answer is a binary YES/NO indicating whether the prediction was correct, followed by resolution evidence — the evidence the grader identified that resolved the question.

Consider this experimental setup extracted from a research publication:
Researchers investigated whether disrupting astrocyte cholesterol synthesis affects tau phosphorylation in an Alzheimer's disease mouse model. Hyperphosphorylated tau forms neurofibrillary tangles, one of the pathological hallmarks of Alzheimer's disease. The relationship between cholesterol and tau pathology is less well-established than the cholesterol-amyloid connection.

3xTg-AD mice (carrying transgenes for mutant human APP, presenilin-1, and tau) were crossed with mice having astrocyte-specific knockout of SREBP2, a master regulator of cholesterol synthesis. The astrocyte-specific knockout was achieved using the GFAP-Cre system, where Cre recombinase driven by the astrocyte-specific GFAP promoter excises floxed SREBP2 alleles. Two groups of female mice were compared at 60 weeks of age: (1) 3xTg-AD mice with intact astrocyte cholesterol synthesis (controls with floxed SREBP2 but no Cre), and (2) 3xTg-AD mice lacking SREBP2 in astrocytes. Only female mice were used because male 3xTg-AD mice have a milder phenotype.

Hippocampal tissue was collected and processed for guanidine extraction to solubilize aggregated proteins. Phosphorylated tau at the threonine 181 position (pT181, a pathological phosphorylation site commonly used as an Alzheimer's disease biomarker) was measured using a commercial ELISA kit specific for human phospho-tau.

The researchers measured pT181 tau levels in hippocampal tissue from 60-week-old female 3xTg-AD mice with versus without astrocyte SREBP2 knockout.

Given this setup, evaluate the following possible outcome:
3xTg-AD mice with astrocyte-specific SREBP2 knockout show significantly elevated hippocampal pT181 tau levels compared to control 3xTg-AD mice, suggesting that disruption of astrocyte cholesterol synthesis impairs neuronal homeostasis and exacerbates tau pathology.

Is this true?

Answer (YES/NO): NO